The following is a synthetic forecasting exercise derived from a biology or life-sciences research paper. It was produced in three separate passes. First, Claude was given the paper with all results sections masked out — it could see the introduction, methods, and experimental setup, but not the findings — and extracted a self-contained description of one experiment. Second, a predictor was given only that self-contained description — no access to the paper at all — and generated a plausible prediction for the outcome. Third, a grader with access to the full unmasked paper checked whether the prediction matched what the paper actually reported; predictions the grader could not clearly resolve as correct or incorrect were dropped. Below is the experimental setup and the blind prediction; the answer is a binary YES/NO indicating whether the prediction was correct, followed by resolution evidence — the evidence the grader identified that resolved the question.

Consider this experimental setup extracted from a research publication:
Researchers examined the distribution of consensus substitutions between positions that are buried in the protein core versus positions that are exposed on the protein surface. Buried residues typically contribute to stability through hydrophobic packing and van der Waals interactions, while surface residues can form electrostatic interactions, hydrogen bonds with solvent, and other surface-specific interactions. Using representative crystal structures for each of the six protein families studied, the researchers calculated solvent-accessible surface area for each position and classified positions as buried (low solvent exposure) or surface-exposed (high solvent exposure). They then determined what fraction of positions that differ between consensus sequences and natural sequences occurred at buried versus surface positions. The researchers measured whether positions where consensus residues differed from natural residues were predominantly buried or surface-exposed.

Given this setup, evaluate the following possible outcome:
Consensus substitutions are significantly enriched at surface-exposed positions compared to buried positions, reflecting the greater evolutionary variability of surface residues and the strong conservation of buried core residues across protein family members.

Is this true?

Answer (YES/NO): YES